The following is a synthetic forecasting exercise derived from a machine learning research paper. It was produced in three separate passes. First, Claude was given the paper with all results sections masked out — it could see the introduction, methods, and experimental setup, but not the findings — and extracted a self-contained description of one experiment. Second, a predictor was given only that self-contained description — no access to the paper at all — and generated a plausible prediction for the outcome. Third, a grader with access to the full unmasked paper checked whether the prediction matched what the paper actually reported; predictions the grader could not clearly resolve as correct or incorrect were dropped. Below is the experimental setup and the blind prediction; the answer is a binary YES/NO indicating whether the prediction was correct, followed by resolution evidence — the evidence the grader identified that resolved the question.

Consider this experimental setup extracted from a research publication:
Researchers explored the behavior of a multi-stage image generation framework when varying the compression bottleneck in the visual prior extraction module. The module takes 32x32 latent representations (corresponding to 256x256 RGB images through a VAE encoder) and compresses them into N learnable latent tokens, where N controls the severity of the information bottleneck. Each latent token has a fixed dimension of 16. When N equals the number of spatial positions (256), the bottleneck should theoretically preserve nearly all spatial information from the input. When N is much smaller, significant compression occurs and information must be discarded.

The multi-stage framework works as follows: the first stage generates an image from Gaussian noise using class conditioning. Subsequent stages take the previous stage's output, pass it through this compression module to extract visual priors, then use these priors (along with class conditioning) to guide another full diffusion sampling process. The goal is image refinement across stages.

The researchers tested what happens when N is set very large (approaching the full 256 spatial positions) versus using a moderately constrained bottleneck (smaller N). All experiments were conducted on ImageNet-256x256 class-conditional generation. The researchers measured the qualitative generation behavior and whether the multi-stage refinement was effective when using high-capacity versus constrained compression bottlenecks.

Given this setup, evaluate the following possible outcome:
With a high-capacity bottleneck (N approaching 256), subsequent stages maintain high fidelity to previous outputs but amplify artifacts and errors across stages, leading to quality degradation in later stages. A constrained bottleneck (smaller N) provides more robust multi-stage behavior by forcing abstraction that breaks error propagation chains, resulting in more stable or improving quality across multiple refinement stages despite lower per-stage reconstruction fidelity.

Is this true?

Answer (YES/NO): NO